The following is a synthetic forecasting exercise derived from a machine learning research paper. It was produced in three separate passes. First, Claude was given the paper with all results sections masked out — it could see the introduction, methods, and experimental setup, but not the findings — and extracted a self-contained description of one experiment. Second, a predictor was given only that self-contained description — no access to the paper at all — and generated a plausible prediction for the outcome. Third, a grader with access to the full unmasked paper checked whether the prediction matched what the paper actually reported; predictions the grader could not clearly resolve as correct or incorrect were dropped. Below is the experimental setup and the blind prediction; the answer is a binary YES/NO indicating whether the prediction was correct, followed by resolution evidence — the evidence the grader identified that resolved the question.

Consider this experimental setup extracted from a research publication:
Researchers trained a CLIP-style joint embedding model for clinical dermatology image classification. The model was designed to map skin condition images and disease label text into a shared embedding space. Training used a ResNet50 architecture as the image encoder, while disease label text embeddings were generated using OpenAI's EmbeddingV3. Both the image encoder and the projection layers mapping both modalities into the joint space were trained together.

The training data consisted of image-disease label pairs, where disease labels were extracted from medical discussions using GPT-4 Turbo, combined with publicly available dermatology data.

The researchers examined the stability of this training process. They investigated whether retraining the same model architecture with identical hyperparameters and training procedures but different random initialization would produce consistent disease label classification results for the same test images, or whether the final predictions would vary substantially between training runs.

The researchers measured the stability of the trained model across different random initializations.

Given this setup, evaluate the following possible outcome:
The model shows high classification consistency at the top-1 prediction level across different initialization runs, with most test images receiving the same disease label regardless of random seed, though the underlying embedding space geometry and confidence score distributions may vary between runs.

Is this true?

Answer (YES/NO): NO